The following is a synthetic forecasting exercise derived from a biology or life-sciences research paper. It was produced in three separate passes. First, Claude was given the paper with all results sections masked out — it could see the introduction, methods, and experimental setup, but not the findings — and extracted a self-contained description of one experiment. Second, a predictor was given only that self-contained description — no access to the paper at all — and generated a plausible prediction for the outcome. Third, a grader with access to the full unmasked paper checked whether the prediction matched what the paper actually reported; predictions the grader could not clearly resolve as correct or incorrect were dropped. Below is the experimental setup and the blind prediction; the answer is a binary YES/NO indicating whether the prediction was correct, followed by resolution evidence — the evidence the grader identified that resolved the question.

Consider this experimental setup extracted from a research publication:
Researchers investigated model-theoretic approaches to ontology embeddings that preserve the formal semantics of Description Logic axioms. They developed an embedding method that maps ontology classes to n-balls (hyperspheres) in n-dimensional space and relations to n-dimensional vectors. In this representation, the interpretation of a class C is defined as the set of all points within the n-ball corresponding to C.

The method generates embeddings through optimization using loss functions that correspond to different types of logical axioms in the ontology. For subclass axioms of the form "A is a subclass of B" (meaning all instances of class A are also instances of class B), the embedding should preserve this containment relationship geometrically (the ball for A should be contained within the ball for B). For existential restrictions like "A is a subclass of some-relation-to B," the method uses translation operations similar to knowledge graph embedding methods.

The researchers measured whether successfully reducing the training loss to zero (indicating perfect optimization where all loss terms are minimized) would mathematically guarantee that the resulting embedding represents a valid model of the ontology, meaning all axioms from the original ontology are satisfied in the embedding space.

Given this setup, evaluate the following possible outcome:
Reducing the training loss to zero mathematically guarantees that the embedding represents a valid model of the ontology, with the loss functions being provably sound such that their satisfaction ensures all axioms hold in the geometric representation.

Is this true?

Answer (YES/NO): YES